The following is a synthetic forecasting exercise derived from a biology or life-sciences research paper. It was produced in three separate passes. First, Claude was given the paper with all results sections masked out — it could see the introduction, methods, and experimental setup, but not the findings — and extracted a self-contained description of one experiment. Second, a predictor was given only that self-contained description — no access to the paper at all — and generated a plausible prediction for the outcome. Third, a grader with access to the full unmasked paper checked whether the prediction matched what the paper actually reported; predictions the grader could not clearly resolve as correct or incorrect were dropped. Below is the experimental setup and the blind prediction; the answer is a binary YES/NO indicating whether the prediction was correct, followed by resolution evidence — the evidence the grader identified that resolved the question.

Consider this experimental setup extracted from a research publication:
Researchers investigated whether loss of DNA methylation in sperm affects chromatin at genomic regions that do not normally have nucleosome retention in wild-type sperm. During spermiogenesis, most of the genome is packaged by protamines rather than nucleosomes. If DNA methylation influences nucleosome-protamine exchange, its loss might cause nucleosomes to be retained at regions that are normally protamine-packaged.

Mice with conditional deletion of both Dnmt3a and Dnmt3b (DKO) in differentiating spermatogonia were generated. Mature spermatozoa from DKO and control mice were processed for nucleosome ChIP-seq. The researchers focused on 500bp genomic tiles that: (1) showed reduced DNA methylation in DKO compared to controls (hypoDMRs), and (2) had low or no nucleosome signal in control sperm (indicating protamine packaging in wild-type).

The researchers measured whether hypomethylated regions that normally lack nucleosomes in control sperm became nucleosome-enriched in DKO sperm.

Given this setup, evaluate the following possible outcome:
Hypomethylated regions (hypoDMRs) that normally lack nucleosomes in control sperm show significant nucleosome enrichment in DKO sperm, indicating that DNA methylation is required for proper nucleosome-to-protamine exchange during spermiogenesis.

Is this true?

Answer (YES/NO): YES